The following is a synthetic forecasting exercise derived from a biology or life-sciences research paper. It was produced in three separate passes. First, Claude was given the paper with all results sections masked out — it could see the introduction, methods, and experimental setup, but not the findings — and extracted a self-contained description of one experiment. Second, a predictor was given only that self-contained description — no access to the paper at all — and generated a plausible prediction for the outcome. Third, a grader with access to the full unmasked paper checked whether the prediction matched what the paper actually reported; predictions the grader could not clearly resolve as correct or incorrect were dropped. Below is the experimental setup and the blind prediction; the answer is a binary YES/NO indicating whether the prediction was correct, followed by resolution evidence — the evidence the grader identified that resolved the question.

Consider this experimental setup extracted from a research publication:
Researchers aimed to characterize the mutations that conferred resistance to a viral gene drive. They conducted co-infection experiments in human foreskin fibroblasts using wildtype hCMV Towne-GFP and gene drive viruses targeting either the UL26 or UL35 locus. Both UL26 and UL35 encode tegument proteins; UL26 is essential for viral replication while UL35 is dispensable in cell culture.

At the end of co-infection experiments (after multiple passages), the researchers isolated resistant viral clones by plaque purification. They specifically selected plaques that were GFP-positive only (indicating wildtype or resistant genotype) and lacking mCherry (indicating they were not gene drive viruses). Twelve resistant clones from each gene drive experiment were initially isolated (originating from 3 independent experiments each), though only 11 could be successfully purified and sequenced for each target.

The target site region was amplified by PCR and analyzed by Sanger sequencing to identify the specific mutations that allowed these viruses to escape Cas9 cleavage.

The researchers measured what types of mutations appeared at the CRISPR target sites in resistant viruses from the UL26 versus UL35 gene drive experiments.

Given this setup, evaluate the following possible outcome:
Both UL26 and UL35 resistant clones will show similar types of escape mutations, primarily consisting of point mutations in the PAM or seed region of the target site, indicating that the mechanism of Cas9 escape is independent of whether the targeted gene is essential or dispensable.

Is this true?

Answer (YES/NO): NO